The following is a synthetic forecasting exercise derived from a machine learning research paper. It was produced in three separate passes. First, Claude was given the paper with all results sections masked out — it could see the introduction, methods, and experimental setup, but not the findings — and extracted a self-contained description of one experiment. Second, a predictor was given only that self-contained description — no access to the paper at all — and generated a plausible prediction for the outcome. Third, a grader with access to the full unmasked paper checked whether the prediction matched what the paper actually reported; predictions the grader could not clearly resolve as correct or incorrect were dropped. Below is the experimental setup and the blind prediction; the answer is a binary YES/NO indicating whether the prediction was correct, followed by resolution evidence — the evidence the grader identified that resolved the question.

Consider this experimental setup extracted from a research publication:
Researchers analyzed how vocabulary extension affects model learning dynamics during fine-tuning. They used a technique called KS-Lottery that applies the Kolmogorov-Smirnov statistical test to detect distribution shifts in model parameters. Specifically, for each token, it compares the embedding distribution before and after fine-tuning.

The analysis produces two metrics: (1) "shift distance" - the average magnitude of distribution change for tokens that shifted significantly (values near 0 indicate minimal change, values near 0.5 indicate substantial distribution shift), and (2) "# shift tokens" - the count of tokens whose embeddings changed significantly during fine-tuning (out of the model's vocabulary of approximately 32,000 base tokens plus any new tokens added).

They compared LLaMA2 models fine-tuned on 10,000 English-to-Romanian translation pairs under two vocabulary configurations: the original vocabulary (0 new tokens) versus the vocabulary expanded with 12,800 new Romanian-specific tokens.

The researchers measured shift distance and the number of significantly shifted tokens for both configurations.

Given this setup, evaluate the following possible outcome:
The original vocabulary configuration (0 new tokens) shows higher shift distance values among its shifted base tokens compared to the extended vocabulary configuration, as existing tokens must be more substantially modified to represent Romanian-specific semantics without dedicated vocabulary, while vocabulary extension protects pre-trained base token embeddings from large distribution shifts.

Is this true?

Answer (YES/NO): YES